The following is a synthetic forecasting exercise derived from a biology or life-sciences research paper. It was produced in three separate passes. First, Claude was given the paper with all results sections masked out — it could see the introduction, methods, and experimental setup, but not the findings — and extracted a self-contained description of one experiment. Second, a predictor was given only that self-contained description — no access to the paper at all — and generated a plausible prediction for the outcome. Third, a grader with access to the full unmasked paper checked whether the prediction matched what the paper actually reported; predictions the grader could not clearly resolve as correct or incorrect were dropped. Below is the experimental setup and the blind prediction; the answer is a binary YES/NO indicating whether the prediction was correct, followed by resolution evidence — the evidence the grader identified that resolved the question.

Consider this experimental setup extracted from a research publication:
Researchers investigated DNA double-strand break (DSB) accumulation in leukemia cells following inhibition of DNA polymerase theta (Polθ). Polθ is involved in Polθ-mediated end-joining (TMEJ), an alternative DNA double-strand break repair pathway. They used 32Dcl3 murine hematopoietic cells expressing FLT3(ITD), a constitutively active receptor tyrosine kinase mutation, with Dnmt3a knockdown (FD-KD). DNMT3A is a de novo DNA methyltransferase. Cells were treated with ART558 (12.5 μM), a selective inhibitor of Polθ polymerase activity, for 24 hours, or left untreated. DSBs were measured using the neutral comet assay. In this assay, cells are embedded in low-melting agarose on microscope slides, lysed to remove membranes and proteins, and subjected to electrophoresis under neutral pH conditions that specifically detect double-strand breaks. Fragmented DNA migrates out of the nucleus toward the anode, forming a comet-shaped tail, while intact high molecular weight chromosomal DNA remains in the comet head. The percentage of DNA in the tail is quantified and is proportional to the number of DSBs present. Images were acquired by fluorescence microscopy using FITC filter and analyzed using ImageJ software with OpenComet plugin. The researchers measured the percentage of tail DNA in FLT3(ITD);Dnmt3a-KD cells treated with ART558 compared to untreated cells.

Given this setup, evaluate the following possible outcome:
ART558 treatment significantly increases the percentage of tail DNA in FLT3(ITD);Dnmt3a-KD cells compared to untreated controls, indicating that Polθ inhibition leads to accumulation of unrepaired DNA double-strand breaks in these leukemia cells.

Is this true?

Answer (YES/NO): YES